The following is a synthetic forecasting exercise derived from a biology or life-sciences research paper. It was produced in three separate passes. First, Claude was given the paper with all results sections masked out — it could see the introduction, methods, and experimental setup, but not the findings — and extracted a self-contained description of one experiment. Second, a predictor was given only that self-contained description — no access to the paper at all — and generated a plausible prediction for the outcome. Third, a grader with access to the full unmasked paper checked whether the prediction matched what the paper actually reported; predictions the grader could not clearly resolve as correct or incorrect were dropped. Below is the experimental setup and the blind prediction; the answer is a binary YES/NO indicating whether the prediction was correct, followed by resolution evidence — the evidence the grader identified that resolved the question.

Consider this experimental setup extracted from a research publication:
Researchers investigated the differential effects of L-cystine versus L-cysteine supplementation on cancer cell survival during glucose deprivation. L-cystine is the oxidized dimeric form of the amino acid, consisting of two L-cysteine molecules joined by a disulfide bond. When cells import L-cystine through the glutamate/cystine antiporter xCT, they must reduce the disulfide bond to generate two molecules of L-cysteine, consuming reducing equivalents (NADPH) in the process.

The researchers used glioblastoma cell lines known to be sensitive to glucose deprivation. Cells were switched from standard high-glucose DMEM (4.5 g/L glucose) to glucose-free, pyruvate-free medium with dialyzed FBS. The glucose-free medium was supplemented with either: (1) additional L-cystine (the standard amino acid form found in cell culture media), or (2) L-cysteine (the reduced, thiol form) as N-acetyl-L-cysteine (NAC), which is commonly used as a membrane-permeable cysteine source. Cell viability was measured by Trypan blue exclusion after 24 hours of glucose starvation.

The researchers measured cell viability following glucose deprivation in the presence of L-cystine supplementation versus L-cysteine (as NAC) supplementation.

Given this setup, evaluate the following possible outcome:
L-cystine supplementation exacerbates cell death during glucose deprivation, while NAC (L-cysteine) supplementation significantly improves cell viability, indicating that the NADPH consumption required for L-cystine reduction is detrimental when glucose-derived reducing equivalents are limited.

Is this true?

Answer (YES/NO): YES